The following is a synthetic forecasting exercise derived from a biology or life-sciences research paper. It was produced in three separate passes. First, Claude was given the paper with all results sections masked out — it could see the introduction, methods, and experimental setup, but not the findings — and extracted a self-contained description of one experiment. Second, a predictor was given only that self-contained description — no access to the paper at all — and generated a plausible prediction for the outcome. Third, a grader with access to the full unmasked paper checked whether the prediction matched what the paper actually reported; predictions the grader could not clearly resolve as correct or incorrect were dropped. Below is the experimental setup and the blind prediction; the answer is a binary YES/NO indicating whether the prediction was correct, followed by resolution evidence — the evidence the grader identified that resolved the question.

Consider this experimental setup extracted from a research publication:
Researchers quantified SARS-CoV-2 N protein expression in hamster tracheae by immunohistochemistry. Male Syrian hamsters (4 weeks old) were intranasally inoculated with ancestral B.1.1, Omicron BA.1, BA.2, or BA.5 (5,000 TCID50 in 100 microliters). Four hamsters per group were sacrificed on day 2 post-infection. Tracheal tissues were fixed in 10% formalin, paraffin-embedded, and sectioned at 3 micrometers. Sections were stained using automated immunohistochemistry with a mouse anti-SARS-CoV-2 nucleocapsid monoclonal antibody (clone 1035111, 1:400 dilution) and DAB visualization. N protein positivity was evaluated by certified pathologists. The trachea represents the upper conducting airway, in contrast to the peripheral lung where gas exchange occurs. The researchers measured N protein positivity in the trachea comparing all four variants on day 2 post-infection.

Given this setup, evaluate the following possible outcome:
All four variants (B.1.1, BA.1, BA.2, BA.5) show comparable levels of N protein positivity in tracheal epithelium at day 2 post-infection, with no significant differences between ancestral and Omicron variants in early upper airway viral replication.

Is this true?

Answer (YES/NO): YES